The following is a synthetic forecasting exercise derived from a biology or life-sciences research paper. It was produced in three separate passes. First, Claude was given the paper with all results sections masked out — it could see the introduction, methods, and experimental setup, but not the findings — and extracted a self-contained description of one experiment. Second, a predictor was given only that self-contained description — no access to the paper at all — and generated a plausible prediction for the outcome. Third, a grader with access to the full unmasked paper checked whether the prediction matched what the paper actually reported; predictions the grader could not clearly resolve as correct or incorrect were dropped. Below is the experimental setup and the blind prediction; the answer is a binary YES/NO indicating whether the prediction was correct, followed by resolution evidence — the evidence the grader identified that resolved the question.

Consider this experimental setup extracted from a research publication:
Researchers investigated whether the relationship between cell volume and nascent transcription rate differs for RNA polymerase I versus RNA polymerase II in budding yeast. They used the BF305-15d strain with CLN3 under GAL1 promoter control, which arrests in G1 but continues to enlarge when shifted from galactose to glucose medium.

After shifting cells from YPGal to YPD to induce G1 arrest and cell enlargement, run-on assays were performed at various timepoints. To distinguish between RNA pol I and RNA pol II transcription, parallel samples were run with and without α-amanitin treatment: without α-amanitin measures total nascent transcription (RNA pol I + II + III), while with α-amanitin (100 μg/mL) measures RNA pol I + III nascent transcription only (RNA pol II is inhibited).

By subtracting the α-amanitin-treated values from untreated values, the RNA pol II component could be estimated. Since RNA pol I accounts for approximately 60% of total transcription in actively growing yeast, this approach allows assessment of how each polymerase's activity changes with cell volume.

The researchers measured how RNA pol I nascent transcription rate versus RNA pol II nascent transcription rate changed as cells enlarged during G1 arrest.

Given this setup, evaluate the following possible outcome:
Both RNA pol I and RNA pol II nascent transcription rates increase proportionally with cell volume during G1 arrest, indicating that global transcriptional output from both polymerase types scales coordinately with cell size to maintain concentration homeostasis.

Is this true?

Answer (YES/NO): NO